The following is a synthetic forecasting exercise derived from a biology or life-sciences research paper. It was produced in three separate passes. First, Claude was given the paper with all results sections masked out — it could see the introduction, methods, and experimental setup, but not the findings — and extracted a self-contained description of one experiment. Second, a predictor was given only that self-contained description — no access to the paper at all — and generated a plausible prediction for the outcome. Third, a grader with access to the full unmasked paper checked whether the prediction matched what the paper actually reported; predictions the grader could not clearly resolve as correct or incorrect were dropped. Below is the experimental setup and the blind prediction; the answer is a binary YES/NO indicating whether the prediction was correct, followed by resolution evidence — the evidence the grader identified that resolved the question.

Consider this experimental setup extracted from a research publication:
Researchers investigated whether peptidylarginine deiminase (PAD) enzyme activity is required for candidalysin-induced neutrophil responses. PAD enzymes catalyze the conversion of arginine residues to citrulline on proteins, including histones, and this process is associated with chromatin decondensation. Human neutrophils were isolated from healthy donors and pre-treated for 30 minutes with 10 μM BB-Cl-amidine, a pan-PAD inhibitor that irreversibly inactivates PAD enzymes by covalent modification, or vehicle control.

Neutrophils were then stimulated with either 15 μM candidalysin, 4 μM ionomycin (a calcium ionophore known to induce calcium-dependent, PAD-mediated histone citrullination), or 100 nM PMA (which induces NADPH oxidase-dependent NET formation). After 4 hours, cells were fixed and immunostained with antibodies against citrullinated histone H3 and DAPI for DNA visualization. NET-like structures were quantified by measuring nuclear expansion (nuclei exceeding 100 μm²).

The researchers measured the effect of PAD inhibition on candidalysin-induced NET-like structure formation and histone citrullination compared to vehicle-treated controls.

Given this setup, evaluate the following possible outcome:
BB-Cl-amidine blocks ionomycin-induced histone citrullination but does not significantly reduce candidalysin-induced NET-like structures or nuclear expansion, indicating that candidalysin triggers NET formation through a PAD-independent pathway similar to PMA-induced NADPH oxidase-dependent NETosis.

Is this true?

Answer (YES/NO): NO